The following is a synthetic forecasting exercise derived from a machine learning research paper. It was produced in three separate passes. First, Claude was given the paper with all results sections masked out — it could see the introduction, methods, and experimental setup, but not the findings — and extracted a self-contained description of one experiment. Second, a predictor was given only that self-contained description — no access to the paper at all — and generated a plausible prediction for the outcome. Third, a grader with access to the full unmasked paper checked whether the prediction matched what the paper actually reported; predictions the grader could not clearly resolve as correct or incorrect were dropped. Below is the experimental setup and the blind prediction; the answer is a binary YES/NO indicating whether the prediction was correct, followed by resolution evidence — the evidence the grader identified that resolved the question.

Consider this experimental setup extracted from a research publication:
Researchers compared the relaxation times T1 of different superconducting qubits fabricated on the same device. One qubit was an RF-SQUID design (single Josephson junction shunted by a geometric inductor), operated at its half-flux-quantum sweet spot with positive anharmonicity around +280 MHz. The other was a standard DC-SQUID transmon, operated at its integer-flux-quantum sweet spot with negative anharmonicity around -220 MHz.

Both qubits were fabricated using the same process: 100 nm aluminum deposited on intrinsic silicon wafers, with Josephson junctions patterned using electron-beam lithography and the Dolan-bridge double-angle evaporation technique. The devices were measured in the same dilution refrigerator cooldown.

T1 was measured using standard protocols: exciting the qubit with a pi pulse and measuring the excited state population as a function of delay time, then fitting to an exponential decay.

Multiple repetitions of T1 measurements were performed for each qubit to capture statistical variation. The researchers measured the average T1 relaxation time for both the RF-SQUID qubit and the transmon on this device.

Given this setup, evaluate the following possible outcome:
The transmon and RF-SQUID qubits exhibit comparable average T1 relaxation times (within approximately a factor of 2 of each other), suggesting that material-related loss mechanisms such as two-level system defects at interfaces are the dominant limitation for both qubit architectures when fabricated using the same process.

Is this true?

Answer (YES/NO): YES